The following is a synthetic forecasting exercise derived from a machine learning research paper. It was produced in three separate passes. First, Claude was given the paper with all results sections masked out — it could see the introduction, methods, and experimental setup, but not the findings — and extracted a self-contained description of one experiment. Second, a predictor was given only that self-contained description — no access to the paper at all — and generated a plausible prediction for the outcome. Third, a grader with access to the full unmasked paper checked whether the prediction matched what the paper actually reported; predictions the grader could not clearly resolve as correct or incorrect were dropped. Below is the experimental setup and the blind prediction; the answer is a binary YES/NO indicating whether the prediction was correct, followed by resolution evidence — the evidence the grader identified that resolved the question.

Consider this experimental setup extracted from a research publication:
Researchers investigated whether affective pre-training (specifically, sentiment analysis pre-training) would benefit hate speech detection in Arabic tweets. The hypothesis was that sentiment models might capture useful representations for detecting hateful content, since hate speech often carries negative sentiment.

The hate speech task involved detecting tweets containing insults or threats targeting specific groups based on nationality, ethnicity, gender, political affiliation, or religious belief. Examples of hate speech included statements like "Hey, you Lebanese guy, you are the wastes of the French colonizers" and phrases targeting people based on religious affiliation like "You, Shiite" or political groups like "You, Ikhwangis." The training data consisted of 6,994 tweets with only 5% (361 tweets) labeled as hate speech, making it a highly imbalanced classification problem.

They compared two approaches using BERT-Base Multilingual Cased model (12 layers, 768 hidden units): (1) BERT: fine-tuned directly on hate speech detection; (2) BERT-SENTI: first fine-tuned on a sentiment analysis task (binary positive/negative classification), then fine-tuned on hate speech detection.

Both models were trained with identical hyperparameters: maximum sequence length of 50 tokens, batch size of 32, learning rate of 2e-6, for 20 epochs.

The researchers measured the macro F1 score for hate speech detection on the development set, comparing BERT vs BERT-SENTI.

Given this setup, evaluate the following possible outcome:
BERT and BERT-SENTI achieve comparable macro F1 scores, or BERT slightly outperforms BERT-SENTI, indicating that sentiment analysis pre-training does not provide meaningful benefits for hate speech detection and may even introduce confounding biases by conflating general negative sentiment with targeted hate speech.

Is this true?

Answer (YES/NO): YES